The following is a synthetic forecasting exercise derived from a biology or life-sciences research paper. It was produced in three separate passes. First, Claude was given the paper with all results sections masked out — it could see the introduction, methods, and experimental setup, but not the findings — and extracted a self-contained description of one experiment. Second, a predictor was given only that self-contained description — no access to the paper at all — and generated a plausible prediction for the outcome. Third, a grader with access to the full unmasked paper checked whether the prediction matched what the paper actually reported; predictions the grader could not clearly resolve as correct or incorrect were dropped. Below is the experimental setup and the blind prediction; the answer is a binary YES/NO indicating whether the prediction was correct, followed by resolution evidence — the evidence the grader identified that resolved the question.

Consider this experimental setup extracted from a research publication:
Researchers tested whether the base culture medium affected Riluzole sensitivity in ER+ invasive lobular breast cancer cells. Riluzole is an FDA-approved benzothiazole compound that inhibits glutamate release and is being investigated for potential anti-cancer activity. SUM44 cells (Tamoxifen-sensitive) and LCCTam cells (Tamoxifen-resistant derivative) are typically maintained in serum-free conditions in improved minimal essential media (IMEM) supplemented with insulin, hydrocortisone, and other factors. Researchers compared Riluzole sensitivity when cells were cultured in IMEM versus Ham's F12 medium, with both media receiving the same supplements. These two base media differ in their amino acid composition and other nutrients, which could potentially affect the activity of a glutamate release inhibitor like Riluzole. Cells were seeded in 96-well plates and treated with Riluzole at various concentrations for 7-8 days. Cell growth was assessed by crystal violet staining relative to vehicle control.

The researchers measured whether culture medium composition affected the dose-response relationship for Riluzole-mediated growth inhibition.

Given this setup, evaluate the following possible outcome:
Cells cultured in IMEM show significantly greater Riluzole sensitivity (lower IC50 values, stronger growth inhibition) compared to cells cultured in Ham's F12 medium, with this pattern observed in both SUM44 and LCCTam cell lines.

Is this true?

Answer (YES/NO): NO